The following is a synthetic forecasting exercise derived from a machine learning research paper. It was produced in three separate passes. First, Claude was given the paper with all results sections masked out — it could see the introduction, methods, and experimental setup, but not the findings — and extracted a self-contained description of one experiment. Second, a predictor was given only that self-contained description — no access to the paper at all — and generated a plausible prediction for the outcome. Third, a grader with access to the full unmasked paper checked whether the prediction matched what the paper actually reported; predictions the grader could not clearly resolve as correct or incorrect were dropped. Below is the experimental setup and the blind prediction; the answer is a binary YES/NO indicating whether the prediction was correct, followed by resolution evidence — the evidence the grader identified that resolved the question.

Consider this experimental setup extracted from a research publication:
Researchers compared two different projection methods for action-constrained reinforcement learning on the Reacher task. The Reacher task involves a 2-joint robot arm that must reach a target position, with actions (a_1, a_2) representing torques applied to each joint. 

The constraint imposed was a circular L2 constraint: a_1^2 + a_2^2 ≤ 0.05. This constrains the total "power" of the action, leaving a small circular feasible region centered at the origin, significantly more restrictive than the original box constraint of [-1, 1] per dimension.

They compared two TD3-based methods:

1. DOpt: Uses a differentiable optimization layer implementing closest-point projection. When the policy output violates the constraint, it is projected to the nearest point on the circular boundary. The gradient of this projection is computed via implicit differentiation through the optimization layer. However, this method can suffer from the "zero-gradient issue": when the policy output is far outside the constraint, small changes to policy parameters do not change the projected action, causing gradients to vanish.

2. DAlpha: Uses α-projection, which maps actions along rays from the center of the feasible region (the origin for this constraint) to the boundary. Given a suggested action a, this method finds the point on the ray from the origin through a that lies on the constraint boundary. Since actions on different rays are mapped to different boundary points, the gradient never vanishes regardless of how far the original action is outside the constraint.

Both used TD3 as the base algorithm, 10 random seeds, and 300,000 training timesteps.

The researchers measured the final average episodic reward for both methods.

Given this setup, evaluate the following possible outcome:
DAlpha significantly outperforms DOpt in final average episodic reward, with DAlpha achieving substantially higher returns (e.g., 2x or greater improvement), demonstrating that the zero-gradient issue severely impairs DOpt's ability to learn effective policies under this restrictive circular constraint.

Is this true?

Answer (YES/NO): NO